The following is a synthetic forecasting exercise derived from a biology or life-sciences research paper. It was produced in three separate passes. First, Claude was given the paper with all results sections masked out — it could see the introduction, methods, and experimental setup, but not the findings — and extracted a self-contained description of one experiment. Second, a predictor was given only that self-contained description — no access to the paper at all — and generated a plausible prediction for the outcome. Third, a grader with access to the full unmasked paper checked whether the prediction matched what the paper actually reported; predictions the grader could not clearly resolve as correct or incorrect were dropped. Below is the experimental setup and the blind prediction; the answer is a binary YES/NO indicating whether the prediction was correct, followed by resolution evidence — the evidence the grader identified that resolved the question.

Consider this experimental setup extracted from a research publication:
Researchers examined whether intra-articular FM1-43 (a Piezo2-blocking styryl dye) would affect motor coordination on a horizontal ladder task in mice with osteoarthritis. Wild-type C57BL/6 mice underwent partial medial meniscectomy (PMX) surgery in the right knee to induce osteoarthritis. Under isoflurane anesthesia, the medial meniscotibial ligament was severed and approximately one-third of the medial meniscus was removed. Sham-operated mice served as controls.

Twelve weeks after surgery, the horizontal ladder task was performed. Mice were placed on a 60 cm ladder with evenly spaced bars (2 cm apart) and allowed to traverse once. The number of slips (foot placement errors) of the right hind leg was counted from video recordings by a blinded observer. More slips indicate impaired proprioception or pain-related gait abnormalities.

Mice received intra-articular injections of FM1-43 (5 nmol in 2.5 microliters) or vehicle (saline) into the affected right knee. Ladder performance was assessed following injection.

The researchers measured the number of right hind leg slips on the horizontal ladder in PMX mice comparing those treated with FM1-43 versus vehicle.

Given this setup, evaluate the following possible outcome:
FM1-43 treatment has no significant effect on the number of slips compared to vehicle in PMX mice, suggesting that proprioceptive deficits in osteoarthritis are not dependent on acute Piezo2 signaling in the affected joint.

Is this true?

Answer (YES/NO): YES